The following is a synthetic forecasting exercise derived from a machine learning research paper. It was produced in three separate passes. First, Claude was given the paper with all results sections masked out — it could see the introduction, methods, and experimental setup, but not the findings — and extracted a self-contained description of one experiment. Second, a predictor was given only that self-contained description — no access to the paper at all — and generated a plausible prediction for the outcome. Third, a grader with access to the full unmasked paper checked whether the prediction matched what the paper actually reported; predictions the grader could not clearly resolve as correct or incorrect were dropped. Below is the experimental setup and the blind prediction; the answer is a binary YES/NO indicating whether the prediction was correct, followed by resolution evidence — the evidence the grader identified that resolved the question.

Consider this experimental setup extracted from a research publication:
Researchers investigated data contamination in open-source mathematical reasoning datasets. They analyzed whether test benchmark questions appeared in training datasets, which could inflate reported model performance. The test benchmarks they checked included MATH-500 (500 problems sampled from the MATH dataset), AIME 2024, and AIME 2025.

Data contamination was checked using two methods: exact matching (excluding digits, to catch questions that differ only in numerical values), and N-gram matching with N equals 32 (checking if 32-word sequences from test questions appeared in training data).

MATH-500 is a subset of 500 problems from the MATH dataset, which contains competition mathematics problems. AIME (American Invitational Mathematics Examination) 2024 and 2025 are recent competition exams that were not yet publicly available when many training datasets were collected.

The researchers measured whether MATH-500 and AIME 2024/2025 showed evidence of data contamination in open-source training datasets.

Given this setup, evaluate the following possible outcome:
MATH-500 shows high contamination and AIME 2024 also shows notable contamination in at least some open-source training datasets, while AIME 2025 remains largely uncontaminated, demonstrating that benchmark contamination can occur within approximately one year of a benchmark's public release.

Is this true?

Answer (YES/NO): NO